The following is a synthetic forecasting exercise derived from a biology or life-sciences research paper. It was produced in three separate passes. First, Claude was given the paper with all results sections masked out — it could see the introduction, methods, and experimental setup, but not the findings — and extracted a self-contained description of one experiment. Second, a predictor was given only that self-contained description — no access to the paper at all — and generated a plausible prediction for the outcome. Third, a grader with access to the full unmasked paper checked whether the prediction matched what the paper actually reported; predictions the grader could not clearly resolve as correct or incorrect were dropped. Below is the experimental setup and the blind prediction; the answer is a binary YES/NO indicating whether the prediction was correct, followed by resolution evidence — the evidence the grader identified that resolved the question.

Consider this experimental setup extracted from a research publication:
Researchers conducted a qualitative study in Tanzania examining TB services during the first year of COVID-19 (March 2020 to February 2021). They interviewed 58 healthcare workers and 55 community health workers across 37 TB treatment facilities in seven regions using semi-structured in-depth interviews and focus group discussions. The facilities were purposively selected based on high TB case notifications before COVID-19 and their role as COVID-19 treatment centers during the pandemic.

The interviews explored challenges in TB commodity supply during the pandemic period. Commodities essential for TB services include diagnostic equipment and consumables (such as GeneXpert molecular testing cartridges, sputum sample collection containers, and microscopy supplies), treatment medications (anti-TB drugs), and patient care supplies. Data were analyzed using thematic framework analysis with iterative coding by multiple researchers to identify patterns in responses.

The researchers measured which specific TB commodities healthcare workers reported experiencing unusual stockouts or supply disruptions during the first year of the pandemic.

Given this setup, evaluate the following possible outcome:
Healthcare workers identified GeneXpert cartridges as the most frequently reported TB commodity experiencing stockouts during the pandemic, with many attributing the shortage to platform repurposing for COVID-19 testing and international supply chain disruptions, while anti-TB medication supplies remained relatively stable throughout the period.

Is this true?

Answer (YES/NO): NO